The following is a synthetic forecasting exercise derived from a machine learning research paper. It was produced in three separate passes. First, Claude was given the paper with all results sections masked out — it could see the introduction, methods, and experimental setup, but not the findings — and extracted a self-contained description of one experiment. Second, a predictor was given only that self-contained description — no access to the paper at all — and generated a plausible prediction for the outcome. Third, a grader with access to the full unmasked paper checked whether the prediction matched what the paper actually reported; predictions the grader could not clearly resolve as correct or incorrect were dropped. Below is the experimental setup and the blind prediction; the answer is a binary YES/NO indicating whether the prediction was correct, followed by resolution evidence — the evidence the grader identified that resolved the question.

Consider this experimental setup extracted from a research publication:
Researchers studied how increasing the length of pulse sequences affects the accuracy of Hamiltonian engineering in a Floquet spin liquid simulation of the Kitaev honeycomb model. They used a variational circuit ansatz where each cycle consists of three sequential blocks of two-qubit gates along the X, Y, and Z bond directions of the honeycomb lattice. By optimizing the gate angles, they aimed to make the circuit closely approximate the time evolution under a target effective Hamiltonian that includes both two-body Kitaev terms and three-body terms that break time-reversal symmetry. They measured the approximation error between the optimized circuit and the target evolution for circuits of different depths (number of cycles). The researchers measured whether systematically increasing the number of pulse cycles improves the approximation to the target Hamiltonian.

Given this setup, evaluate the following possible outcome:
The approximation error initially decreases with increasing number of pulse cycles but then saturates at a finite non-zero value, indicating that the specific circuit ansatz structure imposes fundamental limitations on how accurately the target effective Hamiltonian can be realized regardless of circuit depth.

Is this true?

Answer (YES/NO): NO